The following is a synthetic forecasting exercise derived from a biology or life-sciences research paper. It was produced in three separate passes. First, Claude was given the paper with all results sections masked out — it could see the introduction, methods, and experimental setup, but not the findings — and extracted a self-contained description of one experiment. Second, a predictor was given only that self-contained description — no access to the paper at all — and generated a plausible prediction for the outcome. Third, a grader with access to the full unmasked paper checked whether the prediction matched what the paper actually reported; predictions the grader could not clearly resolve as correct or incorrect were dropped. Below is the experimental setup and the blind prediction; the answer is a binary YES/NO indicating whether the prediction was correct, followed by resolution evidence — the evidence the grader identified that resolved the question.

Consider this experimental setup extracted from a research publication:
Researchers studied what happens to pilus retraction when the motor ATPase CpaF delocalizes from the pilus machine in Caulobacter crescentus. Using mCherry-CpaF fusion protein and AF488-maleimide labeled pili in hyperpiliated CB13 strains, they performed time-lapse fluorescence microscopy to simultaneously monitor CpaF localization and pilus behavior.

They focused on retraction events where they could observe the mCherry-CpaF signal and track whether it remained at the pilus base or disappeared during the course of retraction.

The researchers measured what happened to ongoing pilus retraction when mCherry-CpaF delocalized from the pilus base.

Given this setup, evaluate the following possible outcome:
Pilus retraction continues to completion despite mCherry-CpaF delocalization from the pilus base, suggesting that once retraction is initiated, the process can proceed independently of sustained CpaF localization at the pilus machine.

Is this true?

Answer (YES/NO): NO